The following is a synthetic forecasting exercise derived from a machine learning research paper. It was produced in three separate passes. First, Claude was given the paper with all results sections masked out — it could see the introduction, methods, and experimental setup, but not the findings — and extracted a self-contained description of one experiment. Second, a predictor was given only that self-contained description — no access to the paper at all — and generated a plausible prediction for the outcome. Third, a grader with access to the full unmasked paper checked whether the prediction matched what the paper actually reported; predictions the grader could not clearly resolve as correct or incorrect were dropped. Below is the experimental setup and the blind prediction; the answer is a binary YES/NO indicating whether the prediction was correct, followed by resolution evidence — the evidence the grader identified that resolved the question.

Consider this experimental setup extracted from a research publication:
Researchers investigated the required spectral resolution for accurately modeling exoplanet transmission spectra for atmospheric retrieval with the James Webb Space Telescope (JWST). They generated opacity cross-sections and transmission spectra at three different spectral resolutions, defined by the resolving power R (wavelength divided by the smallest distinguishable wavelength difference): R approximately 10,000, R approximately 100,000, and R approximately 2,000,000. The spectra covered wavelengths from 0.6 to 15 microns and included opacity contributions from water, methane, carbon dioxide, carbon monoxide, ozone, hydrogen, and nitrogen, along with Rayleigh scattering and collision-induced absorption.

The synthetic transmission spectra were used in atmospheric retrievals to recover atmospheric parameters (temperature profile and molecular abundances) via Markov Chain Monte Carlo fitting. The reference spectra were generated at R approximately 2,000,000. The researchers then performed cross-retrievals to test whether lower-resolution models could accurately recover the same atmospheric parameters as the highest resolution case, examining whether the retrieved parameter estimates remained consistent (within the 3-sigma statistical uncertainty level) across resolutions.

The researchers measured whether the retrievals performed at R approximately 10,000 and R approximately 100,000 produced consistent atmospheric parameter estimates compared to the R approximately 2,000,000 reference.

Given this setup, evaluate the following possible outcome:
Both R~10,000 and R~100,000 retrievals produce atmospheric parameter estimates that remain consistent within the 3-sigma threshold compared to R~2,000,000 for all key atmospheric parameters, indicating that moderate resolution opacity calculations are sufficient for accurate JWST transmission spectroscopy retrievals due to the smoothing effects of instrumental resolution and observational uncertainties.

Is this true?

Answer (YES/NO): NO